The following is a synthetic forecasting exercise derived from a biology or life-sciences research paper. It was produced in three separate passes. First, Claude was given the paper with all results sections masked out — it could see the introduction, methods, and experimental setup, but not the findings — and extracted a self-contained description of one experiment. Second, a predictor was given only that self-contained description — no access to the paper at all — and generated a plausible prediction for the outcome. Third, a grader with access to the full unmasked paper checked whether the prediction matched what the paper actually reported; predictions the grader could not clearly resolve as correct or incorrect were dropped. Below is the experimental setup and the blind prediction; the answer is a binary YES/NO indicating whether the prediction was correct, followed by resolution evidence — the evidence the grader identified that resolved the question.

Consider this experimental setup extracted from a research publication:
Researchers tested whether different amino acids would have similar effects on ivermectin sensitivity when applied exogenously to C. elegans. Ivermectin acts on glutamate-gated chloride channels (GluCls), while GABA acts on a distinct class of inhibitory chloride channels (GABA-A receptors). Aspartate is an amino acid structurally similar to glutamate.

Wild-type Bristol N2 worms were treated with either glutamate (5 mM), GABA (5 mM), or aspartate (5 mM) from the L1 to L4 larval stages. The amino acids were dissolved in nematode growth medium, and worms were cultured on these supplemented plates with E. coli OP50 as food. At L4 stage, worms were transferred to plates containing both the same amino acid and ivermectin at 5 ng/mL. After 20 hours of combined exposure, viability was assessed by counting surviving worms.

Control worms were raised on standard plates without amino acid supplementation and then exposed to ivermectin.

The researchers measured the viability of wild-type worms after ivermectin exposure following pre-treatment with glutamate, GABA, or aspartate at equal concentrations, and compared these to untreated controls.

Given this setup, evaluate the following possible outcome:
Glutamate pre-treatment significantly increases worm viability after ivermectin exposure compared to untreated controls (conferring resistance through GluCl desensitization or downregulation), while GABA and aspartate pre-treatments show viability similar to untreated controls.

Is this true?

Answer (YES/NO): YES